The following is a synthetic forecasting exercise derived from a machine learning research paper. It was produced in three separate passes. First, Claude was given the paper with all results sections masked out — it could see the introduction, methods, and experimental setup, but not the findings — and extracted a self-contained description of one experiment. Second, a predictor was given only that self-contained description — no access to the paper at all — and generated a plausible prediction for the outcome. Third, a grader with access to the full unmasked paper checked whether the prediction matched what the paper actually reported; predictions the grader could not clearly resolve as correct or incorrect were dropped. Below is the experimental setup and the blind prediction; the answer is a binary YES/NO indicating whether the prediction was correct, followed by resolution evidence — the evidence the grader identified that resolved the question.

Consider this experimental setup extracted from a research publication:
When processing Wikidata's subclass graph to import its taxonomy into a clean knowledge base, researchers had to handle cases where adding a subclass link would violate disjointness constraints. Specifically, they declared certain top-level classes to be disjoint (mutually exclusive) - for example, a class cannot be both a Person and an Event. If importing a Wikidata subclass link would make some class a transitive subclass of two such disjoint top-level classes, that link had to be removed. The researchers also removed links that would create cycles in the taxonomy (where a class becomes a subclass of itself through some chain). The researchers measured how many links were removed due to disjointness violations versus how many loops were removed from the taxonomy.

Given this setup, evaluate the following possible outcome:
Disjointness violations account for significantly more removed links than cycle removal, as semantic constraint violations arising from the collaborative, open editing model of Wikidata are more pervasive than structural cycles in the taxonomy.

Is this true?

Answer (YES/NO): YES